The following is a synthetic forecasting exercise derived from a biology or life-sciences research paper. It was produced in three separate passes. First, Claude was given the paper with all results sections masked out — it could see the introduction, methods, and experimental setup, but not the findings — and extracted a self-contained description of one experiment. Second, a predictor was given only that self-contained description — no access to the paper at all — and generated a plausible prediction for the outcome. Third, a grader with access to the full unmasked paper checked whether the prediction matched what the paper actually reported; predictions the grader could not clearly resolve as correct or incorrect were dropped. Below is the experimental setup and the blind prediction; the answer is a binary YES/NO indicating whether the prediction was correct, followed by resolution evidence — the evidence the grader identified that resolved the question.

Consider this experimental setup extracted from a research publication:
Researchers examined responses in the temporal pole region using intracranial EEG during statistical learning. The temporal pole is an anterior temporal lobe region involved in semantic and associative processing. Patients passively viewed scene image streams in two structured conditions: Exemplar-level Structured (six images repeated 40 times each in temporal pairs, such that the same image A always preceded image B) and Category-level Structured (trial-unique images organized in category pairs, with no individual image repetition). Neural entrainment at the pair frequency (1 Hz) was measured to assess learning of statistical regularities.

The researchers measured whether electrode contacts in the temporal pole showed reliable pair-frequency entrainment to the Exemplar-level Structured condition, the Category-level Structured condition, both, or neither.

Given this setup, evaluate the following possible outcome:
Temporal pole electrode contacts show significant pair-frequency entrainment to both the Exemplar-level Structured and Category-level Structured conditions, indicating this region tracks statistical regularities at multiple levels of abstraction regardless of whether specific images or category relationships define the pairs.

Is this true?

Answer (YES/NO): NO